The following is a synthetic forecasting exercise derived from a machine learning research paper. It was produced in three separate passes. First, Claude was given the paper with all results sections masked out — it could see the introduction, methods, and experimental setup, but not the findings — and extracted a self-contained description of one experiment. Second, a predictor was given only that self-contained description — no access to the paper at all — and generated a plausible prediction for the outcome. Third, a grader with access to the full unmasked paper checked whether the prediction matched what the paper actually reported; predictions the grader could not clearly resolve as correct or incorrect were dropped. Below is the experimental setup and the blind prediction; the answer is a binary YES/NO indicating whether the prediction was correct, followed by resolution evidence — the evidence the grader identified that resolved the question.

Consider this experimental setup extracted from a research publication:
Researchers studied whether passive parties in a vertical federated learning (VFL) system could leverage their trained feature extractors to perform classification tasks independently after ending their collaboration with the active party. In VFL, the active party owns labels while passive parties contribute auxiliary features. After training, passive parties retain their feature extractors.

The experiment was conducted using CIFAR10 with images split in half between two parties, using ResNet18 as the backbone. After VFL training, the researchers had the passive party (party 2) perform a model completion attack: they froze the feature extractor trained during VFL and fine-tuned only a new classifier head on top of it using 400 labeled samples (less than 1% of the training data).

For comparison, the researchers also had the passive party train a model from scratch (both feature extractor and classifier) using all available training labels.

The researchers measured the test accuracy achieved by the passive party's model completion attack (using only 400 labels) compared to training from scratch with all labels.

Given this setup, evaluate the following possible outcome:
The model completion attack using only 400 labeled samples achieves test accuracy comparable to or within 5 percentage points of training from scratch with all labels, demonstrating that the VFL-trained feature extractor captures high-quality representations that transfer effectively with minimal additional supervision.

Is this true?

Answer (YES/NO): YES